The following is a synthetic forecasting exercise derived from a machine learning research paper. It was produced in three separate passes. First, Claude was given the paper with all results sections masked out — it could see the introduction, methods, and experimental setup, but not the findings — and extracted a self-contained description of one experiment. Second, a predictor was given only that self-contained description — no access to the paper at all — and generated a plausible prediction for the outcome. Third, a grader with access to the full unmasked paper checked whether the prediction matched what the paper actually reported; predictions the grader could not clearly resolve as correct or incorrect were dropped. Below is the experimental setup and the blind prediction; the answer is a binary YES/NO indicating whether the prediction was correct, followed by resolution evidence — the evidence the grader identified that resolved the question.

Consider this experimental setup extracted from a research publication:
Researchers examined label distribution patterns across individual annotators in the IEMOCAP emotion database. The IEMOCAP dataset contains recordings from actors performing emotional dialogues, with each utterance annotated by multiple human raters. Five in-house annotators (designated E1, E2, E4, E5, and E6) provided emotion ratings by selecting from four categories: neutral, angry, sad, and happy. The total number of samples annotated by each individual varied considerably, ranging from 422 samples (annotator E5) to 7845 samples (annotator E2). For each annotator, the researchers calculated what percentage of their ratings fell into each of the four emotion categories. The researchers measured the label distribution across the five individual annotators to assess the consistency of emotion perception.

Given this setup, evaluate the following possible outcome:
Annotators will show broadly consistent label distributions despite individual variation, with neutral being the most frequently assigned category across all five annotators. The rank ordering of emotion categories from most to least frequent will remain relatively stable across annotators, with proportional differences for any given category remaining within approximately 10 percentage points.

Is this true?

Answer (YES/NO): NO